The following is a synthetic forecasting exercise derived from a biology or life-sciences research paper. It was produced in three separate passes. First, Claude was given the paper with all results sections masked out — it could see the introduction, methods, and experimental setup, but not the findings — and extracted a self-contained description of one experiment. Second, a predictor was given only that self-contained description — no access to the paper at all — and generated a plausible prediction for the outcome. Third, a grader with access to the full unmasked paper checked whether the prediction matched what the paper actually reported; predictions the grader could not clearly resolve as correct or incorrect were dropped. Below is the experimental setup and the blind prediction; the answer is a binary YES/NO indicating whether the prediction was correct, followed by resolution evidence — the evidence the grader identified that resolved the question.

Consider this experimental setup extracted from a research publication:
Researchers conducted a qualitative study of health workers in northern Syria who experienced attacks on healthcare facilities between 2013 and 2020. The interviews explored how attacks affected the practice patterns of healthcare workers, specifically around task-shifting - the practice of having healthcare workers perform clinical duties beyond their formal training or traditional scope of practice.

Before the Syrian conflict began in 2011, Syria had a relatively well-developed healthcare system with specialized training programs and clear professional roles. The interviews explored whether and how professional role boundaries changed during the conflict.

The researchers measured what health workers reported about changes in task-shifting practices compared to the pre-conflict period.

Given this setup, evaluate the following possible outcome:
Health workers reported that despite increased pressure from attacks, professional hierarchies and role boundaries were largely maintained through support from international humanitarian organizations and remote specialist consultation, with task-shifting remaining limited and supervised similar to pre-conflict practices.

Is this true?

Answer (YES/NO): NO